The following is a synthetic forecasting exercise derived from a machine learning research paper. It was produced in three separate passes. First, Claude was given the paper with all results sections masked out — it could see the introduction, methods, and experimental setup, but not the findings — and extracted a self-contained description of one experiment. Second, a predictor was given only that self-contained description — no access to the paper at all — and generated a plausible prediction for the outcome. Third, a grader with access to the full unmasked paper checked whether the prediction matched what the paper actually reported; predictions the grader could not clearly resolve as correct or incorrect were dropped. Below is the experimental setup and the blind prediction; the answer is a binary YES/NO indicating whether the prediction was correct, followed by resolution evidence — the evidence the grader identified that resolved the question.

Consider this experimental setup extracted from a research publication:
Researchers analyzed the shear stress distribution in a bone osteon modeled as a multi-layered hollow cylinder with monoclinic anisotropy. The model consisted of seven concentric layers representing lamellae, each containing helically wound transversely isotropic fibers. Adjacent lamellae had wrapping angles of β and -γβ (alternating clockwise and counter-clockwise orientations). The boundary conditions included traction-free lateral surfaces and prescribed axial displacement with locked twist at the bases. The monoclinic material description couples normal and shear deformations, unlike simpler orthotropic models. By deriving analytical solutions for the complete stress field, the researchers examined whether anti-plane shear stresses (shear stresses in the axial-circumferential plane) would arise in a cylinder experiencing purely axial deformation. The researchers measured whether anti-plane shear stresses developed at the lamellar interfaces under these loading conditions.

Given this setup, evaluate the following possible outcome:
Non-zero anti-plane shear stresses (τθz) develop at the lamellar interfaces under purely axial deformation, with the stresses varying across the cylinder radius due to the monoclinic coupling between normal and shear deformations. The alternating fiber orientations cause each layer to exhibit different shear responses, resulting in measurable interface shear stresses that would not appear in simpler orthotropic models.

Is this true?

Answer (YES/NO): YES